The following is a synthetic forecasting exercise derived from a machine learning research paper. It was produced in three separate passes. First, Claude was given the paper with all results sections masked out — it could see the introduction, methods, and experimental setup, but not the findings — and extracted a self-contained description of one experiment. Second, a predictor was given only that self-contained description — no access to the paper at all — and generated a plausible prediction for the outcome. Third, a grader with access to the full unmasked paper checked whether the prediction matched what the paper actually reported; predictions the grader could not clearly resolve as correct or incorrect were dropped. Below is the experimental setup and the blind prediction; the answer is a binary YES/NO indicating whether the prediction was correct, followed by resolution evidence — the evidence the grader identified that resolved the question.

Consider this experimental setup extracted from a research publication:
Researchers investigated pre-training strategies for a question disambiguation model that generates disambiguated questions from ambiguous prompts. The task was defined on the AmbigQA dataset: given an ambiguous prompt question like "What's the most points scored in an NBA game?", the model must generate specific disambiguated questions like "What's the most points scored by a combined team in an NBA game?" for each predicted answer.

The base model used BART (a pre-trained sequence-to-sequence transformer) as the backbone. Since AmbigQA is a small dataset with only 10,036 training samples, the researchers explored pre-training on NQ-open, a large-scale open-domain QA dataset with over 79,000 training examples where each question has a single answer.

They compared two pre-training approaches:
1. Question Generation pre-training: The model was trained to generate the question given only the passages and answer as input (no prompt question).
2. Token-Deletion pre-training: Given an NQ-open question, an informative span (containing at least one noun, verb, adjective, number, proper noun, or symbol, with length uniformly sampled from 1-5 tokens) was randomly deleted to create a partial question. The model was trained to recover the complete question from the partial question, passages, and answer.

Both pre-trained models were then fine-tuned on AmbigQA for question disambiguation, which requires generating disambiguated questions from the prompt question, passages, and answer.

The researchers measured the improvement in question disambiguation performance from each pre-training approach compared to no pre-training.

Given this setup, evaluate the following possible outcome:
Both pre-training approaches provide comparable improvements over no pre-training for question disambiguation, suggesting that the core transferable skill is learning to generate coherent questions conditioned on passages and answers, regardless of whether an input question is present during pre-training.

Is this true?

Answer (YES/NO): NO